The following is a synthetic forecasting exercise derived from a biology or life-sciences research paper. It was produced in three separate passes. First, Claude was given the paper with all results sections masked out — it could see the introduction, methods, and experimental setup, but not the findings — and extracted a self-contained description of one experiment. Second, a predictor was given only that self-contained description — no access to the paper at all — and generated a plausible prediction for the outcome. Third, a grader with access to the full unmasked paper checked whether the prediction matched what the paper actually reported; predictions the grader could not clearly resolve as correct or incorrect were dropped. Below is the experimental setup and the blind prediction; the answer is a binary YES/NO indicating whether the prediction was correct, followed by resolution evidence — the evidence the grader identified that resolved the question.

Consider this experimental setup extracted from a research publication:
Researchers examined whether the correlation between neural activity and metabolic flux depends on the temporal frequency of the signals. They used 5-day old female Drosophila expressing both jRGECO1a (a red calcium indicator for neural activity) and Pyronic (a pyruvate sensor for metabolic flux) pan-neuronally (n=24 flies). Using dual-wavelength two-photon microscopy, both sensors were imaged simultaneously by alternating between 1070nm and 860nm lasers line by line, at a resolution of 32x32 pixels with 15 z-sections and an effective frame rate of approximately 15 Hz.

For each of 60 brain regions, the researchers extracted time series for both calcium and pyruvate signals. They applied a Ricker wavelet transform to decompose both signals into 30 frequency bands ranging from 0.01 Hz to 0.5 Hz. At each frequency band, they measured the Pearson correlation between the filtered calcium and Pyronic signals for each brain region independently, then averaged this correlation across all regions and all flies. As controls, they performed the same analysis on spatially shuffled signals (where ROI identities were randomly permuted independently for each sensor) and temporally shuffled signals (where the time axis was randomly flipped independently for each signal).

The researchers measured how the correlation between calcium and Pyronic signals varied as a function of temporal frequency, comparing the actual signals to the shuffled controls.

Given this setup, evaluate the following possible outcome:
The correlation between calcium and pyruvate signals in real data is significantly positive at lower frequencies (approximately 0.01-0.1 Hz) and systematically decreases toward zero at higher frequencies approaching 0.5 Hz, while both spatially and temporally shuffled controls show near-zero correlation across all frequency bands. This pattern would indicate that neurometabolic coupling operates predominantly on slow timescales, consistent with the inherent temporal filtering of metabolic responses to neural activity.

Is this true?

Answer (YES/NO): YES